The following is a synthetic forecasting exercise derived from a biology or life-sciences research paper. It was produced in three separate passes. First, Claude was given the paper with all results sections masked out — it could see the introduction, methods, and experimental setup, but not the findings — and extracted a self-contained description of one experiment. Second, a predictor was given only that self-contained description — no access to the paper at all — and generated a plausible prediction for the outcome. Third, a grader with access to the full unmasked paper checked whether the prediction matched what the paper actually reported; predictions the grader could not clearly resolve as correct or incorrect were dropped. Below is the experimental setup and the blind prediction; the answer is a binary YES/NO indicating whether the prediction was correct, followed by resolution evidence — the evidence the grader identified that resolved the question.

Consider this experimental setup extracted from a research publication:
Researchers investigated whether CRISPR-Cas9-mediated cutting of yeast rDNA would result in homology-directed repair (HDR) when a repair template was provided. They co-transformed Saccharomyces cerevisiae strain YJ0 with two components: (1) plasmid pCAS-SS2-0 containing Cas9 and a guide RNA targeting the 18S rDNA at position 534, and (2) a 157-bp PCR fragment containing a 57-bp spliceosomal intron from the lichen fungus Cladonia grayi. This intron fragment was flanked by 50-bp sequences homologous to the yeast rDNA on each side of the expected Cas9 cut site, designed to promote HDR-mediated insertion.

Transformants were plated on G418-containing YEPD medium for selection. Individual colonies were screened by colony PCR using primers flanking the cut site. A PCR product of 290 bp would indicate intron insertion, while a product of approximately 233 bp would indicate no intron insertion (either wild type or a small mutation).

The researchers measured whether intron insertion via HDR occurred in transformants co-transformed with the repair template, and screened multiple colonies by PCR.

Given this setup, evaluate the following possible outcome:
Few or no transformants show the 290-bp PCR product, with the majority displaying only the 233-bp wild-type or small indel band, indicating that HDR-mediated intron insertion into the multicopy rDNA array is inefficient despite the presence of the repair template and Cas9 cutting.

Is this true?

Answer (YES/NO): NO